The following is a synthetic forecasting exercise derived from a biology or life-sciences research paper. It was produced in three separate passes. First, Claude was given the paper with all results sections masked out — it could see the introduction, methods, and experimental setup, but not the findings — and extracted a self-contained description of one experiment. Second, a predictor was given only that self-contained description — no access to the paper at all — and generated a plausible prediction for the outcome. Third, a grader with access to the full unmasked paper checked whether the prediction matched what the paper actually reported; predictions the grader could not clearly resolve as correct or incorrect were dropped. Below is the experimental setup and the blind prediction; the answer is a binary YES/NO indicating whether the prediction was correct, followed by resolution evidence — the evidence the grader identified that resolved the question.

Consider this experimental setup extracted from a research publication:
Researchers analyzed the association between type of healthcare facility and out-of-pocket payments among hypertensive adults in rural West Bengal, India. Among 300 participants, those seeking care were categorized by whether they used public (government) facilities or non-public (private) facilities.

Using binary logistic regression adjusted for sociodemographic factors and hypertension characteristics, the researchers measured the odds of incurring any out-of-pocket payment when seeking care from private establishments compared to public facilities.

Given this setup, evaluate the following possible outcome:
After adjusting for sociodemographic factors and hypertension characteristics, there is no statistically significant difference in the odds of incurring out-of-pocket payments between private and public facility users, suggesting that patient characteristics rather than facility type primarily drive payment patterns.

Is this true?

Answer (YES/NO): NO